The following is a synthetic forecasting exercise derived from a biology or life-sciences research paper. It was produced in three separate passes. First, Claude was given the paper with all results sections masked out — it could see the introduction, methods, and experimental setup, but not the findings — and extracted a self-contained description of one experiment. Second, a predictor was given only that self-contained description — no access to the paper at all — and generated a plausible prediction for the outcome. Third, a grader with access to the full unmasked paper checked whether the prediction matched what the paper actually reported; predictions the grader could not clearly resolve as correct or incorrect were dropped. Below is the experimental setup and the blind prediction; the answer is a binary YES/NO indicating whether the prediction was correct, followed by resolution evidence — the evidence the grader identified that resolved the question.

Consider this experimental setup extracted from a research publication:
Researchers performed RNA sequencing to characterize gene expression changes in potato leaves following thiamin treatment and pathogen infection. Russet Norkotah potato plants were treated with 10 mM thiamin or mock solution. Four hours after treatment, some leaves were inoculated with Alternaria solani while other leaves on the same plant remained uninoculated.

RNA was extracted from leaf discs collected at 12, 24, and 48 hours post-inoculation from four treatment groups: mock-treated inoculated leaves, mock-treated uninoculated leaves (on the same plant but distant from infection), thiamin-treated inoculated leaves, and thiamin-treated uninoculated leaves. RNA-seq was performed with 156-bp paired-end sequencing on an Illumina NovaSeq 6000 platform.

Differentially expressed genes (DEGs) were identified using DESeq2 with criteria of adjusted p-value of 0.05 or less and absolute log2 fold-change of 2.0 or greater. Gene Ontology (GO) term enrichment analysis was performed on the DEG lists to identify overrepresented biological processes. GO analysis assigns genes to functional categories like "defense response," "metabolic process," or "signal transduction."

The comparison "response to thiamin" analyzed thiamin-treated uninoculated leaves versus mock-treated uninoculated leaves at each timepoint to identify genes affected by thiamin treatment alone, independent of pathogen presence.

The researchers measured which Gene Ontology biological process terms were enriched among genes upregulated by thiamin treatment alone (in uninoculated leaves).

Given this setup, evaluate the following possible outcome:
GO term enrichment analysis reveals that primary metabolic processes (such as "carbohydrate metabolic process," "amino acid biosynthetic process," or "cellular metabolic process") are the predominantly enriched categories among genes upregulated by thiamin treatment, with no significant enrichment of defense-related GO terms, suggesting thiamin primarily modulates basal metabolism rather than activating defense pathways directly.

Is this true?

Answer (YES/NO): NO